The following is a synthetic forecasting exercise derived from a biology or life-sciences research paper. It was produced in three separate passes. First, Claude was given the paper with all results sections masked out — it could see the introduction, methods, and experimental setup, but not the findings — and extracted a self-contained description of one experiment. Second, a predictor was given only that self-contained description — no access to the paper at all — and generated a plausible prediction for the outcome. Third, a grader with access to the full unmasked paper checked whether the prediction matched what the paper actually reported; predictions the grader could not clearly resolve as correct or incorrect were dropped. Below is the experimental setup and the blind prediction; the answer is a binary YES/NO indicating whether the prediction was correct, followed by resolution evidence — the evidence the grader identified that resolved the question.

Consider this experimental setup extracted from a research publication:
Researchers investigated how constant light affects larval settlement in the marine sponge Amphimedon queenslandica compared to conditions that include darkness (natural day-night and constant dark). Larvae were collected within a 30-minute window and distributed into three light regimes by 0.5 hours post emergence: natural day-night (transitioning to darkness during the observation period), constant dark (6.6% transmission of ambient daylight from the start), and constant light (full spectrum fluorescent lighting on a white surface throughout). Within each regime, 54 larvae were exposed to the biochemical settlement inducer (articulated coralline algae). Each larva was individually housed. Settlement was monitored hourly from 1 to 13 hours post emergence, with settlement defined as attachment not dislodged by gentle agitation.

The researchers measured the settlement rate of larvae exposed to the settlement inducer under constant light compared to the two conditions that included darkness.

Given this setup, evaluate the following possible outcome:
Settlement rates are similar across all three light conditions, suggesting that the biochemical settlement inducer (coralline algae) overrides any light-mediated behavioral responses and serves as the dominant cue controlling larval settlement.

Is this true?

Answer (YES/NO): NO